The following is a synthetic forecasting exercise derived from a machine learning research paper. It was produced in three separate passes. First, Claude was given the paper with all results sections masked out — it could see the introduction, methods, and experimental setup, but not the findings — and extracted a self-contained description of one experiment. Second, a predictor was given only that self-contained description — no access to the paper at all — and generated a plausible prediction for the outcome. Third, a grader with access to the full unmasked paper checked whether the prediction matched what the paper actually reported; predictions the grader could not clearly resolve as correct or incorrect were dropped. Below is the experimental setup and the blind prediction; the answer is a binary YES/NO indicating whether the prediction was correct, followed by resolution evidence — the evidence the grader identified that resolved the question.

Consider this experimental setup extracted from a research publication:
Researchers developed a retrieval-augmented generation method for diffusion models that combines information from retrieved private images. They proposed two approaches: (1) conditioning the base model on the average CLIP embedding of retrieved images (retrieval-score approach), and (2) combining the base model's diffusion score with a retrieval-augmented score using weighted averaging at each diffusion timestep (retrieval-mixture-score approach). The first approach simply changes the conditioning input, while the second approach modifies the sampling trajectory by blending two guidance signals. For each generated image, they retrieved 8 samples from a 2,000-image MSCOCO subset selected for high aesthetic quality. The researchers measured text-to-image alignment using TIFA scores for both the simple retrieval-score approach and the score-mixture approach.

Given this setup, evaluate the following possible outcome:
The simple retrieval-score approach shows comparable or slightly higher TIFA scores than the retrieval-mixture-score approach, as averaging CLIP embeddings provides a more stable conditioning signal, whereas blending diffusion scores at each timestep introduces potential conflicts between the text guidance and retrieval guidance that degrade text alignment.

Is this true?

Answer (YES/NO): NO